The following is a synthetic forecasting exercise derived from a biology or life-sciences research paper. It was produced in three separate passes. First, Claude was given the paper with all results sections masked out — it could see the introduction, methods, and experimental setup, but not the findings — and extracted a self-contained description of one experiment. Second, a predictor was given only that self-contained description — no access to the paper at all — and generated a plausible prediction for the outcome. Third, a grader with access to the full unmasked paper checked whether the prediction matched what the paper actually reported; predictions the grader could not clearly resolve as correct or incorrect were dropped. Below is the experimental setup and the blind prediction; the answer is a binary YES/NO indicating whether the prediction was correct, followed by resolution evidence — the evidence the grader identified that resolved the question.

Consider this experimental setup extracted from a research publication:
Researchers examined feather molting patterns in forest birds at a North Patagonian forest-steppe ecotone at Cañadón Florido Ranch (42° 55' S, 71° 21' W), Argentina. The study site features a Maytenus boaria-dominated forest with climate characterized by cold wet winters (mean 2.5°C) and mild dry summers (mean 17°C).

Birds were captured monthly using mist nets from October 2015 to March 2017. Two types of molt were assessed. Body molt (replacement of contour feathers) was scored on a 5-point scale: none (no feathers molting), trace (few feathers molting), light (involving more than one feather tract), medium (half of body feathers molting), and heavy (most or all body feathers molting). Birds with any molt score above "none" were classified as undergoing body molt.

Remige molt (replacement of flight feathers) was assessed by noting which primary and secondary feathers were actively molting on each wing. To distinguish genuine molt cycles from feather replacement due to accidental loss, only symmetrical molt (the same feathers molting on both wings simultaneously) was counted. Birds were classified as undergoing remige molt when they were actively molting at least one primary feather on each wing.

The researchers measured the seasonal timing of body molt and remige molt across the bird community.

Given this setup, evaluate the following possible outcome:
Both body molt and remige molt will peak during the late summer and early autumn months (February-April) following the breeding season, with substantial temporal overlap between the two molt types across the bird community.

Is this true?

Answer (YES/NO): NO